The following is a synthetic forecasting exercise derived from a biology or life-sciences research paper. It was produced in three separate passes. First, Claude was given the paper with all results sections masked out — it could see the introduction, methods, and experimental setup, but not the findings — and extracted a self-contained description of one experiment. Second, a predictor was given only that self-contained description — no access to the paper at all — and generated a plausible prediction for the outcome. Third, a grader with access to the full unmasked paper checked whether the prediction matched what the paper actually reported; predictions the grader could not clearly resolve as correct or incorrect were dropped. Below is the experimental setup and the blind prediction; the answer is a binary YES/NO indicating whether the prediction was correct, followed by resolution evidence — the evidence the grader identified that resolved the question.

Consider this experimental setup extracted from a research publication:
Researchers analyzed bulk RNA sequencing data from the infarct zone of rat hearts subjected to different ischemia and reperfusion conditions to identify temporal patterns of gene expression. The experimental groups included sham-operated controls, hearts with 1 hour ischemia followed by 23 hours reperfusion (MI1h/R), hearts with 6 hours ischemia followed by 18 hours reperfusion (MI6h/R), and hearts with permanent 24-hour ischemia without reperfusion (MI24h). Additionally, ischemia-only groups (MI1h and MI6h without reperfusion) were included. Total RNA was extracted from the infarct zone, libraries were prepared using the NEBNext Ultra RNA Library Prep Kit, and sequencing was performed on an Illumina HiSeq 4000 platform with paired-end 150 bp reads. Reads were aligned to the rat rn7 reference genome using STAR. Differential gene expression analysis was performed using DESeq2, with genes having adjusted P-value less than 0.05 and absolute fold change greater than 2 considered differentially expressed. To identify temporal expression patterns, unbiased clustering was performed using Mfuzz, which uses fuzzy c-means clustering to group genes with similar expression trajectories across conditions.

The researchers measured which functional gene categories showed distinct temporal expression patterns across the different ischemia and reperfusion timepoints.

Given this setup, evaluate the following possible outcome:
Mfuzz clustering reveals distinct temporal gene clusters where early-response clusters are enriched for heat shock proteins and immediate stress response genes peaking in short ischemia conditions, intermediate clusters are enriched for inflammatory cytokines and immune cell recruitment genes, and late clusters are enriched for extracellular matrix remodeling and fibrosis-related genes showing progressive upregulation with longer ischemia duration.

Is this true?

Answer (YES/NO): NO